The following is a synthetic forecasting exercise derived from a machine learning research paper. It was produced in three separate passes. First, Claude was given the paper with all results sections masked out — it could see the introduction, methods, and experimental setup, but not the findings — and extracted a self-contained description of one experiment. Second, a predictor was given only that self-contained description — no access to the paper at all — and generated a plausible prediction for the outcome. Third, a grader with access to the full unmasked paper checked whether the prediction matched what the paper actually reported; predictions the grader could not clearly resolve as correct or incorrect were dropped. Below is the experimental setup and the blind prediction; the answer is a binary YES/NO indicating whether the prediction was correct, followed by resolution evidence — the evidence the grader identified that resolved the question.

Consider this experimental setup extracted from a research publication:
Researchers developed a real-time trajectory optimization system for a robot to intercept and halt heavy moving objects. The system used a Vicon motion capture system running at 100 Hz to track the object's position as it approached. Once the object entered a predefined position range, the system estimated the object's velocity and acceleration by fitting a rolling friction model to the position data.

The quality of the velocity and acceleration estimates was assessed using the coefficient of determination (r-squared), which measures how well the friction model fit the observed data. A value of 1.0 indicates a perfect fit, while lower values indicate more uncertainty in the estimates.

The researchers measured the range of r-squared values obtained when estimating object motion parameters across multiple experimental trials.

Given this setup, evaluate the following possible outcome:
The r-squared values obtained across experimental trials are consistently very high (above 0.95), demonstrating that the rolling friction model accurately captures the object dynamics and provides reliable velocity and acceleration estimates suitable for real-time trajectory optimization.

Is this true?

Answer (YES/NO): NO